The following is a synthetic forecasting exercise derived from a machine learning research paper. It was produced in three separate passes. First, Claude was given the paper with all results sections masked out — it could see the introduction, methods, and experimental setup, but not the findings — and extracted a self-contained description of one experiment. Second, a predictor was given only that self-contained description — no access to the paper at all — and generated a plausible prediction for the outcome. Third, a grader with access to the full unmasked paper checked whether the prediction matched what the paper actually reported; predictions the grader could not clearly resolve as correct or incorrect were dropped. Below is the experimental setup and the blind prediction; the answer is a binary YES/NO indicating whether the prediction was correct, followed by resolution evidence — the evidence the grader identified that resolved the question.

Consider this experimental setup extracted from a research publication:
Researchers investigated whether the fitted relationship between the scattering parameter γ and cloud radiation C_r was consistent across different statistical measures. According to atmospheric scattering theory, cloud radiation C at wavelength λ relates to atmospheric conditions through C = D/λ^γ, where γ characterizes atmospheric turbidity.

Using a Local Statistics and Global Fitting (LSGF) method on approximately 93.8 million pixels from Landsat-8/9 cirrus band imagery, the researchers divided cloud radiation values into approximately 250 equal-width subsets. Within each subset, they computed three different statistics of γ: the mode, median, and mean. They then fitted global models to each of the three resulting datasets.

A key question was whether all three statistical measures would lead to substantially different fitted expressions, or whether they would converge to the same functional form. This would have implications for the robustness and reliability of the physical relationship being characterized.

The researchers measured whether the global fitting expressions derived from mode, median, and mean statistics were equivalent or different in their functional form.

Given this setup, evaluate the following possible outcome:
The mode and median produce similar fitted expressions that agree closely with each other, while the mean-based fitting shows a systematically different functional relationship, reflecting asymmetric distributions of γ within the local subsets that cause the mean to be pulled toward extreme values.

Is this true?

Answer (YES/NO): NO